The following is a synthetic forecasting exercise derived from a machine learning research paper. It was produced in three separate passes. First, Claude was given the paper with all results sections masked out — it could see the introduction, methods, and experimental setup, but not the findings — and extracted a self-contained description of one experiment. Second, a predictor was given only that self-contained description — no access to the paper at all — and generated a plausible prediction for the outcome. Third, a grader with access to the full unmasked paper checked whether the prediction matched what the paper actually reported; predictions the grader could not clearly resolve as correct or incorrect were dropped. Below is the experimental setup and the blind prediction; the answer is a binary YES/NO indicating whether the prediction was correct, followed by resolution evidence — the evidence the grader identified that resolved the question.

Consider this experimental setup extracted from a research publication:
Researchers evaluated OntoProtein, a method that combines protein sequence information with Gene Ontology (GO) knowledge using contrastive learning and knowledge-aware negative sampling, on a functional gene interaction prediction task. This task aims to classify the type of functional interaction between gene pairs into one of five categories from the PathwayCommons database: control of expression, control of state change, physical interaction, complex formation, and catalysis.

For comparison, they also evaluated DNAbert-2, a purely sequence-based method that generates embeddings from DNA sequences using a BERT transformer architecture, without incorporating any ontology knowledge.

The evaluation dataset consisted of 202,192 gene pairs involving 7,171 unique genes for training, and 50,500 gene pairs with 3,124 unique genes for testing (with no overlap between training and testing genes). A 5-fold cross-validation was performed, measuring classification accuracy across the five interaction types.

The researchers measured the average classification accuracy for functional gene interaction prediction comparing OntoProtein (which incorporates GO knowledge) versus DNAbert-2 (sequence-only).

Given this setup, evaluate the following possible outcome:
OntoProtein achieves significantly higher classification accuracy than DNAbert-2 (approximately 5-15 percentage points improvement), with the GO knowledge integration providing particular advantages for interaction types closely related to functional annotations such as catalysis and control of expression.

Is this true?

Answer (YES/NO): NO